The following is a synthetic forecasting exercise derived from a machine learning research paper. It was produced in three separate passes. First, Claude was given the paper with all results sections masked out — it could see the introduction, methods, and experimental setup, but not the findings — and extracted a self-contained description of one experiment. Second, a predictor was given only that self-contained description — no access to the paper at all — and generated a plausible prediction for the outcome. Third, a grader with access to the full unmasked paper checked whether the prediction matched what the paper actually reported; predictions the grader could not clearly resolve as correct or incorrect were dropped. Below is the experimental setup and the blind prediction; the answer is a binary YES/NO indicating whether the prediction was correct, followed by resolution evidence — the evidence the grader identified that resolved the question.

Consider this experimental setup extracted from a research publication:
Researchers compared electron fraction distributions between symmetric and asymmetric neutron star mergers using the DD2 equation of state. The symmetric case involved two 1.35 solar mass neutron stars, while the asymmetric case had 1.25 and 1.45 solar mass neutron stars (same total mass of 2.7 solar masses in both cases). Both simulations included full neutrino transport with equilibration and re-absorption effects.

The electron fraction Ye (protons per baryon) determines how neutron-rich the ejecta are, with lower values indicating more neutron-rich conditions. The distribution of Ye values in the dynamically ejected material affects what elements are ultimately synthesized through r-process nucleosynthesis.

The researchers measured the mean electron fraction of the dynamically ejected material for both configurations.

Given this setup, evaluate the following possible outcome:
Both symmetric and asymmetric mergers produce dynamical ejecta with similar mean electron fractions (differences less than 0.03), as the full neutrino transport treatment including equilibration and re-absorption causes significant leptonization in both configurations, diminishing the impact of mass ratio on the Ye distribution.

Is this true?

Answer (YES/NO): NO